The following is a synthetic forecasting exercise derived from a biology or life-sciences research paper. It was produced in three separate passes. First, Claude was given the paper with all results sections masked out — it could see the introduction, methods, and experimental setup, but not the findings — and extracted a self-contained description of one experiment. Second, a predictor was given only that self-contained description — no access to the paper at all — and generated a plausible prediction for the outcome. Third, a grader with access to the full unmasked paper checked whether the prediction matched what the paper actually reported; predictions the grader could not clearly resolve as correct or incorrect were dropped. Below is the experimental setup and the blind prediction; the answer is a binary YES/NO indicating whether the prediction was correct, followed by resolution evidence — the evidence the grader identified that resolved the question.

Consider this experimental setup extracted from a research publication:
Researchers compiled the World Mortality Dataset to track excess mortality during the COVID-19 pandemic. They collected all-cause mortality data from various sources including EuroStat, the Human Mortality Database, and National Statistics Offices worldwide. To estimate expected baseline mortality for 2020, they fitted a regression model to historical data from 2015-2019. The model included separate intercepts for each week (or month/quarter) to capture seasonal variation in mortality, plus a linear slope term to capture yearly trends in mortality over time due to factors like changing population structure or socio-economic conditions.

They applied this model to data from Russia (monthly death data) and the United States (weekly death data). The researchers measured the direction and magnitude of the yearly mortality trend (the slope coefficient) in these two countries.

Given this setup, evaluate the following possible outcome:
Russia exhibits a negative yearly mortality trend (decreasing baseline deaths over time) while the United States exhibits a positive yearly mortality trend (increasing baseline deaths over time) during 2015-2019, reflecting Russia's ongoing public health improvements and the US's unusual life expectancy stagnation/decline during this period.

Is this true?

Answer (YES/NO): YES